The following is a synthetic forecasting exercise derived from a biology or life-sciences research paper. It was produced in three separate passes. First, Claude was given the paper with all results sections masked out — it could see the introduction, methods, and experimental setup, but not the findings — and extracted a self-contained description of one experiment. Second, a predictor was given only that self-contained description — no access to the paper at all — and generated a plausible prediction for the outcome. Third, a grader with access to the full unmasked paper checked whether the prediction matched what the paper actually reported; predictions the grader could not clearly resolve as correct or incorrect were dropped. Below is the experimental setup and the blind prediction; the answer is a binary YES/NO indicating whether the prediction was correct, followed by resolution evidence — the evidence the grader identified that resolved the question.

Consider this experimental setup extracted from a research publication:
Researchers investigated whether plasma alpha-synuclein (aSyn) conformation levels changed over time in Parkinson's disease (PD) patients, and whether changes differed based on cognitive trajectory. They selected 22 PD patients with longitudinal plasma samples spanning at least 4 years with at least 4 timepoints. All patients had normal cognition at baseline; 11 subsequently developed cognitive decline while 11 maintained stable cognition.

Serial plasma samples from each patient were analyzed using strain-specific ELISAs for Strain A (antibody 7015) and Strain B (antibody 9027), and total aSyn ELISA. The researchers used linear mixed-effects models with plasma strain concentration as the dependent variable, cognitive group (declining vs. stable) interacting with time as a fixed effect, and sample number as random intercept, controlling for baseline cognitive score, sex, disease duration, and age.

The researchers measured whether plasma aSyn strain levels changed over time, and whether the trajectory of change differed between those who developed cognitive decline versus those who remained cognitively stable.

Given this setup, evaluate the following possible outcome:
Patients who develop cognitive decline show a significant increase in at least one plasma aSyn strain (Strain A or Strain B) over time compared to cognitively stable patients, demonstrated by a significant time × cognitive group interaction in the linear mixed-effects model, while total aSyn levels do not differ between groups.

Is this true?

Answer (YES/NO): NO